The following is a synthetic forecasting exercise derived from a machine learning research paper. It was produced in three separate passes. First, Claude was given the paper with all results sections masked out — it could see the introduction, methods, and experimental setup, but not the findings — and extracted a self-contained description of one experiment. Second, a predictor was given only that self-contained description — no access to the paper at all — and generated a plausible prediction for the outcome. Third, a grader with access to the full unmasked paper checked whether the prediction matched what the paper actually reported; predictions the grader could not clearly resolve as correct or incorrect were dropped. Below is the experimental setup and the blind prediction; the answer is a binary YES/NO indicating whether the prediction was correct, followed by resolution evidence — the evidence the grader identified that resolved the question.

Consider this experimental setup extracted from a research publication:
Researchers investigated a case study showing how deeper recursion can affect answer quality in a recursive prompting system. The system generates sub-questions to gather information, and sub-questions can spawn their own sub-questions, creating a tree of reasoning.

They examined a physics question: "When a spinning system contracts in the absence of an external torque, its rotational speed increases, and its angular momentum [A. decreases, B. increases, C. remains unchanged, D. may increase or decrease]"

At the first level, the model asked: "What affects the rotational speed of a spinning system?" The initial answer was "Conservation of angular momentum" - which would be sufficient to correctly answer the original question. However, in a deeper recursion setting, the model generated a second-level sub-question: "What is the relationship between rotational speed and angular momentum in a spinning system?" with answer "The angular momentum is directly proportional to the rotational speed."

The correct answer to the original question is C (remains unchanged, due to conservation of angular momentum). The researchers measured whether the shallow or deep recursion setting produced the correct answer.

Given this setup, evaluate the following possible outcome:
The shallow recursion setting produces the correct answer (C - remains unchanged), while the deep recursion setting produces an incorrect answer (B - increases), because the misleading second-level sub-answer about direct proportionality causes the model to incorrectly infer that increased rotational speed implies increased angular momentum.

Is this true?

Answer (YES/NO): YES